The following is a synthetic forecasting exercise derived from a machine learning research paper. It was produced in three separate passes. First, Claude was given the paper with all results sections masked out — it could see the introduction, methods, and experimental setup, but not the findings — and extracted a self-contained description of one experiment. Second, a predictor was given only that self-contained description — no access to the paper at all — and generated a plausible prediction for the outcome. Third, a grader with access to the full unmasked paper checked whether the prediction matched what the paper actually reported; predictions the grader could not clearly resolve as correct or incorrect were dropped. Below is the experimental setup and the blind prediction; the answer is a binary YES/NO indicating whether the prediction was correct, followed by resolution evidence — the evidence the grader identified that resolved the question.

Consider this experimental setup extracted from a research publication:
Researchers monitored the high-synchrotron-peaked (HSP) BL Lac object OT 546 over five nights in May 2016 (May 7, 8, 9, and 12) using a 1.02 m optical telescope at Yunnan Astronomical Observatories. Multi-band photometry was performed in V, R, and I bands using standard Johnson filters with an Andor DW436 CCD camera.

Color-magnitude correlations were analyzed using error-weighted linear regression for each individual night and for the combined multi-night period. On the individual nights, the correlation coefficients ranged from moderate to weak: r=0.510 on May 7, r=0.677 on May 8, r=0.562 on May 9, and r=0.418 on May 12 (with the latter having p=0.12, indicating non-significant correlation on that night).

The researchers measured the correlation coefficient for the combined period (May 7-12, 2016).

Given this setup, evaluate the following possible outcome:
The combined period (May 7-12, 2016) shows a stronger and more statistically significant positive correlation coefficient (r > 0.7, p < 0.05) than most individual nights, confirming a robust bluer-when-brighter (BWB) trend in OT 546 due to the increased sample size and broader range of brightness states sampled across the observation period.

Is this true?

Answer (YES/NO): NO